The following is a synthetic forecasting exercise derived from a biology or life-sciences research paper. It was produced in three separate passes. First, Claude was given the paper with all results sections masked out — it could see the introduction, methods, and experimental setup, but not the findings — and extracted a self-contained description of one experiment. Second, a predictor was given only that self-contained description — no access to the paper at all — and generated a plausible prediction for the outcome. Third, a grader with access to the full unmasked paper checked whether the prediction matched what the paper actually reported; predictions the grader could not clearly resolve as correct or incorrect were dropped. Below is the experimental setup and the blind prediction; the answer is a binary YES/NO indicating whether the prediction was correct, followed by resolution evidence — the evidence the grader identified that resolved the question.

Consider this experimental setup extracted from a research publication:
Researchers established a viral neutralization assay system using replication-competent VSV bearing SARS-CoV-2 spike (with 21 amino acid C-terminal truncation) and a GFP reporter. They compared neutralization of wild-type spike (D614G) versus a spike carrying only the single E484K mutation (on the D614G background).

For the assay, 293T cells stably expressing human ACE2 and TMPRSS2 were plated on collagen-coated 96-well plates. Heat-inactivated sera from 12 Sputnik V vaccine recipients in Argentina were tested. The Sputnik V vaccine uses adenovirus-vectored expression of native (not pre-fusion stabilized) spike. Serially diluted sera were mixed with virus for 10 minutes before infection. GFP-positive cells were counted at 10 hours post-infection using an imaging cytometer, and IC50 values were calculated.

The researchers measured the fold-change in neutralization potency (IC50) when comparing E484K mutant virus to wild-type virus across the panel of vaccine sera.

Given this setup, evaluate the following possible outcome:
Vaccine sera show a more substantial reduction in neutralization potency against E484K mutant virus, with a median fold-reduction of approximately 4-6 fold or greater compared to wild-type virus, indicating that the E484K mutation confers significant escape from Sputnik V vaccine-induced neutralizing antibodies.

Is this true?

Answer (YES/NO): NO